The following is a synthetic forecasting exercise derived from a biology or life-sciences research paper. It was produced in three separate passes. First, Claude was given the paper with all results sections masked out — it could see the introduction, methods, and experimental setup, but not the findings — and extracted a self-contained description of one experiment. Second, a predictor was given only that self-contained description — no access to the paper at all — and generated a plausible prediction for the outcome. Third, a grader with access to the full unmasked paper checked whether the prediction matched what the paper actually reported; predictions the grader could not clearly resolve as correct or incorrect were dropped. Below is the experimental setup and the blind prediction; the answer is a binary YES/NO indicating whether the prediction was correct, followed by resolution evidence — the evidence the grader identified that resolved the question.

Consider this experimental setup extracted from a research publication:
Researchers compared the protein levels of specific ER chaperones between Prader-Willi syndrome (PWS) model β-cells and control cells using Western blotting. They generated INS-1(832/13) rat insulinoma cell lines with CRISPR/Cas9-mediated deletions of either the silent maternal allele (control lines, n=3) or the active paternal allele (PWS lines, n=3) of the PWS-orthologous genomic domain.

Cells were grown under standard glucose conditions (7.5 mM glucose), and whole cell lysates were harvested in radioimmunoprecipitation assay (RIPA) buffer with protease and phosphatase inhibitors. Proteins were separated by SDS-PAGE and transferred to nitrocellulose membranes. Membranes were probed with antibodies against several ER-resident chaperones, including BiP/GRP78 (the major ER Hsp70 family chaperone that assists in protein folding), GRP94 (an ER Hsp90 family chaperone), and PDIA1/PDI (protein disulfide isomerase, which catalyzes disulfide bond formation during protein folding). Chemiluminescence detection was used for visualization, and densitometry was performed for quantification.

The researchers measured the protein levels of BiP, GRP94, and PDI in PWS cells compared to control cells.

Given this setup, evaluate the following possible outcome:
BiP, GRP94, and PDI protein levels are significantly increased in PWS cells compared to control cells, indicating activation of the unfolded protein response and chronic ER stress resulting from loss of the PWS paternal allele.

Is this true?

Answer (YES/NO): NO